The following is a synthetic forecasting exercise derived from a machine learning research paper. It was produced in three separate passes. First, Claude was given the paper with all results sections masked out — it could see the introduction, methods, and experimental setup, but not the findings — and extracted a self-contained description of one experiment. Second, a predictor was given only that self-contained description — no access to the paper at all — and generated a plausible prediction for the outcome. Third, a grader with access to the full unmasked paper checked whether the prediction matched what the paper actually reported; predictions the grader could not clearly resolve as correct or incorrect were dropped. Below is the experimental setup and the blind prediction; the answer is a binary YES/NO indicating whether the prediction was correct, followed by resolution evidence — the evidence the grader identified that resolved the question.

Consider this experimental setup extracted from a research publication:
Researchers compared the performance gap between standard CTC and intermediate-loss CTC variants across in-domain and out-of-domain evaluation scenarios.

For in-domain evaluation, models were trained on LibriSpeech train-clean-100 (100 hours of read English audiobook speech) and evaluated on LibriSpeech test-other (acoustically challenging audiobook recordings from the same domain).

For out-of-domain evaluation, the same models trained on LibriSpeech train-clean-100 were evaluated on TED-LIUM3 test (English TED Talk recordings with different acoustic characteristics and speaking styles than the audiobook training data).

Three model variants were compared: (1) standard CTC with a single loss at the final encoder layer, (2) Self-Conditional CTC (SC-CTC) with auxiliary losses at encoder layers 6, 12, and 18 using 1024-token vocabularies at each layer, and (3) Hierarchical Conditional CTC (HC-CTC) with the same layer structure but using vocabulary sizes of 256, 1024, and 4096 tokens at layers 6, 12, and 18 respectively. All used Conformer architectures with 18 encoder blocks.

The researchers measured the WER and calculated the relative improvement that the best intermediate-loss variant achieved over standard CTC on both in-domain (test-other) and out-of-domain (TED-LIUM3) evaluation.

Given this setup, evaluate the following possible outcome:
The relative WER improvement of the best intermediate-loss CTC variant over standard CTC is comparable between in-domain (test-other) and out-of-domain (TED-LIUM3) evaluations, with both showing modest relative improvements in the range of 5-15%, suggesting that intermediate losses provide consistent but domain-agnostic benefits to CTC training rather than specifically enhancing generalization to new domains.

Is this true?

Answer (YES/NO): YES